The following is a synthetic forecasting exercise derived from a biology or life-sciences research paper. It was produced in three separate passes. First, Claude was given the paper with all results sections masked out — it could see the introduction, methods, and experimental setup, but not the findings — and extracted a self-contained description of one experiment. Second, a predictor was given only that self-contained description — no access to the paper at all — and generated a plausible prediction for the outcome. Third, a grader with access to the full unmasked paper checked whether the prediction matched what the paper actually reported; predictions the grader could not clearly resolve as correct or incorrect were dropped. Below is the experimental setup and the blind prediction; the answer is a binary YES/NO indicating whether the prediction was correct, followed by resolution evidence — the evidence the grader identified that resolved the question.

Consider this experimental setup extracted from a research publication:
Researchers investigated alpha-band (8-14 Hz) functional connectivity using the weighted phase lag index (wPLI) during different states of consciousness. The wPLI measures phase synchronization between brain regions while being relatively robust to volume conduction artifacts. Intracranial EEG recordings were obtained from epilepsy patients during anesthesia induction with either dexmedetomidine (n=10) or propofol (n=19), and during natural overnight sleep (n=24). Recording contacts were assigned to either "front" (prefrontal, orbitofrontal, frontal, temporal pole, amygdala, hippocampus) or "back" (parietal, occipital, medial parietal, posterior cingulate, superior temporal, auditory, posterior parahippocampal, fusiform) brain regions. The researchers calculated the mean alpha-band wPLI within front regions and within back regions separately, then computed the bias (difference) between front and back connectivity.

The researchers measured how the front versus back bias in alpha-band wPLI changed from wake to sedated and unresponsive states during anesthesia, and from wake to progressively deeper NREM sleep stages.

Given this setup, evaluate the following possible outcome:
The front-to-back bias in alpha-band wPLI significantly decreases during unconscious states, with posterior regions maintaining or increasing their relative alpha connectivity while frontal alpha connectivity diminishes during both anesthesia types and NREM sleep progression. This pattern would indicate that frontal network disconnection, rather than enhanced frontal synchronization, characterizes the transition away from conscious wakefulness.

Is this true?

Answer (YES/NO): NO